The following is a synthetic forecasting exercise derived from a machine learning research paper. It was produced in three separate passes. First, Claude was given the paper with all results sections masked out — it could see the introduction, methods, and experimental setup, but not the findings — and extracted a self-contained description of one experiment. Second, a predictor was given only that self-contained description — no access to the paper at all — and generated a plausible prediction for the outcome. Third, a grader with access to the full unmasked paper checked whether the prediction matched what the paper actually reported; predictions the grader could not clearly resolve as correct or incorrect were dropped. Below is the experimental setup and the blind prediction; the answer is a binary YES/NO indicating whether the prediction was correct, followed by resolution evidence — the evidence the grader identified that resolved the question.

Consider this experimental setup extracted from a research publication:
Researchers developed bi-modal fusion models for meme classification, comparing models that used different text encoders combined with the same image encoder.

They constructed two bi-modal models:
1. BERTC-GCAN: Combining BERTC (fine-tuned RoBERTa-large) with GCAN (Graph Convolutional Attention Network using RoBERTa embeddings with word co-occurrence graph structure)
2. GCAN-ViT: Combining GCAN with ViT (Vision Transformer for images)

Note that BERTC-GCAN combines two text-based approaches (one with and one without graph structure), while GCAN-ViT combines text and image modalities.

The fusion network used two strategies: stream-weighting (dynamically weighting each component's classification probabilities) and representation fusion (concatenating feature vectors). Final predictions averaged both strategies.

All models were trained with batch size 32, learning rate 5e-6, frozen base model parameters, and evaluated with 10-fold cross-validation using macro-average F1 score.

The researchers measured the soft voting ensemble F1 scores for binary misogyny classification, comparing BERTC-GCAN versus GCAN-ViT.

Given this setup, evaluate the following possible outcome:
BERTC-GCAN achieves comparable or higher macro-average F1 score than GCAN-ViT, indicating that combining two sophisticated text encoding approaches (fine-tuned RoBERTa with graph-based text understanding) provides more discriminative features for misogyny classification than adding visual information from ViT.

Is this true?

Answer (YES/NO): NO